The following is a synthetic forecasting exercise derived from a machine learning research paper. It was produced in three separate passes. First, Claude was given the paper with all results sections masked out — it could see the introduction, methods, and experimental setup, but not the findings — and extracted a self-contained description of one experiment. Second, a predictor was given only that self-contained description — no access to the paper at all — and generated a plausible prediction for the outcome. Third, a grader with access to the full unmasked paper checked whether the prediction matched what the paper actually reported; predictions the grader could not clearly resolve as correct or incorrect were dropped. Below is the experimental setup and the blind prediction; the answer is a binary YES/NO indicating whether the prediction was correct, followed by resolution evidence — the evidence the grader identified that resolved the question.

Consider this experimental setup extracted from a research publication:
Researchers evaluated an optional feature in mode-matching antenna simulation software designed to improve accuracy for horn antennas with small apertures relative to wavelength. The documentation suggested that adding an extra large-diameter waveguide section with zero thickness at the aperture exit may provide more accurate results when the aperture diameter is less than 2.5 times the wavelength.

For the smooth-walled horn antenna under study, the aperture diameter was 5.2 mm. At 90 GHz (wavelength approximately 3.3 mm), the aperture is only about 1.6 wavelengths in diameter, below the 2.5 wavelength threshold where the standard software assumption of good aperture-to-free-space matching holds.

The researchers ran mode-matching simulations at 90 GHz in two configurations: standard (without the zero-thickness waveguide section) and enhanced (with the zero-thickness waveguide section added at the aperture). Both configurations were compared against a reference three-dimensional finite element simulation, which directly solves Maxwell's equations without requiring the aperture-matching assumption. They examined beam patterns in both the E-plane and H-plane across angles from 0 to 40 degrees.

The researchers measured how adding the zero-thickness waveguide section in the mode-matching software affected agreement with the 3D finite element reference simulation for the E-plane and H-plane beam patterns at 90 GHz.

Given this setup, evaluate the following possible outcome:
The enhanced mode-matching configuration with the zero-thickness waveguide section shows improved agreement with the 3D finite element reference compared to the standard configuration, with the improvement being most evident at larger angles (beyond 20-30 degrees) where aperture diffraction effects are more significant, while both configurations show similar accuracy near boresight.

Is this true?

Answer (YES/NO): NO